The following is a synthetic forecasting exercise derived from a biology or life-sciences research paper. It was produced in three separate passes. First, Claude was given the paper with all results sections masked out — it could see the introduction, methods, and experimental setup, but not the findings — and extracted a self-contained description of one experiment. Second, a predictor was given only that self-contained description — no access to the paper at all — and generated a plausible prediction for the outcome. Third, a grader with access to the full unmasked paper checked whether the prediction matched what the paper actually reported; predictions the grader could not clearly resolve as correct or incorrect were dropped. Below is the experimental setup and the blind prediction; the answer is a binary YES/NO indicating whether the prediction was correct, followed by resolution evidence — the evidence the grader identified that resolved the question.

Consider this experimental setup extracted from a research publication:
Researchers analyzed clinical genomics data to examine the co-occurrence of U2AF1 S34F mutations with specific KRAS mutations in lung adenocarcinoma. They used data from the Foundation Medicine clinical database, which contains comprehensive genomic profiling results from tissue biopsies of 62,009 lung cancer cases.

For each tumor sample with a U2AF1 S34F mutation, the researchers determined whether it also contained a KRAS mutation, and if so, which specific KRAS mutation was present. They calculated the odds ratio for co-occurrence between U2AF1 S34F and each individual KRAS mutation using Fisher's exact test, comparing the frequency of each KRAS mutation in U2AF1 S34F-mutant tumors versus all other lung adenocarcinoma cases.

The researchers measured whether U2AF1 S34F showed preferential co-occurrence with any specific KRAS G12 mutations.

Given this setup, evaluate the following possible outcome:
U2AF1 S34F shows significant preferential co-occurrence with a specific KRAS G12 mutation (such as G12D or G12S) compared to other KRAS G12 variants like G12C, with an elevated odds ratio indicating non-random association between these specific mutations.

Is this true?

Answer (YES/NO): YES